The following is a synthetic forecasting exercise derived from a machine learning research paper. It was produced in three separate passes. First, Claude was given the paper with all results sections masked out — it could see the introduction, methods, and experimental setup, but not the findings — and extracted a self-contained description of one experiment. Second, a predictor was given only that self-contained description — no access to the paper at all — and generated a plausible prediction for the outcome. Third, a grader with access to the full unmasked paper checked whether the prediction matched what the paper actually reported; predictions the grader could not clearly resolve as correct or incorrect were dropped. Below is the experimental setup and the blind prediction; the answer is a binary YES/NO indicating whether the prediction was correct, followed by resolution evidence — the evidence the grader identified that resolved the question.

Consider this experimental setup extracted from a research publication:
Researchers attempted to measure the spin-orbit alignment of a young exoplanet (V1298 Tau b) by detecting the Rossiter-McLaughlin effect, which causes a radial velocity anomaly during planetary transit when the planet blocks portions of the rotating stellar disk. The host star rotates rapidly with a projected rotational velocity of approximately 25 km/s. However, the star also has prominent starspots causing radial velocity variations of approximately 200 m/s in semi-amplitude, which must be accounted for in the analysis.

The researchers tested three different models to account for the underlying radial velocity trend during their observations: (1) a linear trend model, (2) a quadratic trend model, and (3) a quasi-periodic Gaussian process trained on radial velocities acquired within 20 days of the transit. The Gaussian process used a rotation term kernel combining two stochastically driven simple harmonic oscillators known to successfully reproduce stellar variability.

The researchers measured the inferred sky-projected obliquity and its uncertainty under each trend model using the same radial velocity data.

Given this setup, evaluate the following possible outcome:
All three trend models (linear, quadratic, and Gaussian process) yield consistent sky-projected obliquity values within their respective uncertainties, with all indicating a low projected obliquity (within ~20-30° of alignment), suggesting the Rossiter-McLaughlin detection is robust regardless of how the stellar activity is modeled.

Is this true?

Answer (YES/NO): NO